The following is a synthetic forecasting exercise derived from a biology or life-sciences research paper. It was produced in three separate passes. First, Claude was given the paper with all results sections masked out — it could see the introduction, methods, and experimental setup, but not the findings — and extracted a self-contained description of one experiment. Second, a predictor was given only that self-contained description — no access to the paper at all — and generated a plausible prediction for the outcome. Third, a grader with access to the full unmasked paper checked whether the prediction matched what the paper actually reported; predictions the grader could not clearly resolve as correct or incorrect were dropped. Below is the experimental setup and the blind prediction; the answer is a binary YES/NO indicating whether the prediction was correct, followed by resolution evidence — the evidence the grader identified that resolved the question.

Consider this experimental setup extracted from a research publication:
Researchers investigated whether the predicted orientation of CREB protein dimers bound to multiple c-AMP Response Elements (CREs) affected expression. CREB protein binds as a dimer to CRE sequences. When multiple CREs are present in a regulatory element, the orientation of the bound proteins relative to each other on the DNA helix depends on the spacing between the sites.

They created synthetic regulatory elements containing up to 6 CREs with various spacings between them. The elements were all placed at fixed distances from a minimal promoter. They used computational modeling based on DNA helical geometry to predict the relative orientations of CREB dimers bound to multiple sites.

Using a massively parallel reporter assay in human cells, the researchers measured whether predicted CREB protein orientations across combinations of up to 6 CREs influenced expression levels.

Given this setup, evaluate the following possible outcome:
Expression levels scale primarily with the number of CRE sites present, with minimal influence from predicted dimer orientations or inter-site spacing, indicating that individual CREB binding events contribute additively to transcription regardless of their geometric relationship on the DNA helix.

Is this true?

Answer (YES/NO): NO